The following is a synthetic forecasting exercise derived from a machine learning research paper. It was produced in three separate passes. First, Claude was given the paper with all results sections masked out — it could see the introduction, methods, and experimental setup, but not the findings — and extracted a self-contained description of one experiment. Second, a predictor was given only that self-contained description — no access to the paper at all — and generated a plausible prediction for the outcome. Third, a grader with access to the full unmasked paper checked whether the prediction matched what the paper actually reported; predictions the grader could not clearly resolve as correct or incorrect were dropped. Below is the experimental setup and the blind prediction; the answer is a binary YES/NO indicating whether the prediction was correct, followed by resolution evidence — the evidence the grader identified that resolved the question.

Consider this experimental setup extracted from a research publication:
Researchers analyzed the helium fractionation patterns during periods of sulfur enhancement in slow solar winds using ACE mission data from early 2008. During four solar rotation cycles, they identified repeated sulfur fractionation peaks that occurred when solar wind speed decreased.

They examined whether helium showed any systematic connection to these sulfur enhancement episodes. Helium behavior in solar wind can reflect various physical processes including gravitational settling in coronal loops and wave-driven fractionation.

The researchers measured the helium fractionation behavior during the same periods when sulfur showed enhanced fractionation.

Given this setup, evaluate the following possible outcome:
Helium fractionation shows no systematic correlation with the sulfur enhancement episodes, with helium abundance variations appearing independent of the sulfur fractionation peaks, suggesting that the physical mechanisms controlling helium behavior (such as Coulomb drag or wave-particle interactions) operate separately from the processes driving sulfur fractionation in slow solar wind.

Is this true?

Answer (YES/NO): NO